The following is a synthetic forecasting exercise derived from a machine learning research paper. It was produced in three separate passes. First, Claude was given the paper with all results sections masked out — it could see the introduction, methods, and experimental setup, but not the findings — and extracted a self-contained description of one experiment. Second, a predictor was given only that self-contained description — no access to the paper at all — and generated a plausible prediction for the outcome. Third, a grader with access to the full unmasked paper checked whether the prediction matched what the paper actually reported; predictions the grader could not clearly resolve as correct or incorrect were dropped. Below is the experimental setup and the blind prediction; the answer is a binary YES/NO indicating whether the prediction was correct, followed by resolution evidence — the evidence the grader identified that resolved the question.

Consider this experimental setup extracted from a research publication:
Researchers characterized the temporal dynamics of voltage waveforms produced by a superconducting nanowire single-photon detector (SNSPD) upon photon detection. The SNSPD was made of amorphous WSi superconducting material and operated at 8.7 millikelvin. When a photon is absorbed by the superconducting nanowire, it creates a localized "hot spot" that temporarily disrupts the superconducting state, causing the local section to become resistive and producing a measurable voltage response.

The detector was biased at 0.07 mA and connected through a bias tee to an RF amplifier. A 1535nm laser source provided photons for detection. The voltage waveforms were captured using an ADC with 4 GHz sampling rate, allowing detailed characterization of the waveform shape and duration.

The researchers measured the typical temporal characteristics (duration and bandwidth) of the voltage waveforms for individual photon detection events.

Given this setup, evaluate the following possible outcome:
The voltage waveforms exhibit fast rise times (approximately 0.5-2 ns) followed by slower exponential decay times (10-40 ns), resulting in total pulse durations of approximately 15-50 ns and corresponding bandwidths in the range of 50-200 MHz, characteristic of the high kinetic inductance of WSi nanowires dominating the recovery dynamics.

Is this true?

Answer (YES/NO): NO